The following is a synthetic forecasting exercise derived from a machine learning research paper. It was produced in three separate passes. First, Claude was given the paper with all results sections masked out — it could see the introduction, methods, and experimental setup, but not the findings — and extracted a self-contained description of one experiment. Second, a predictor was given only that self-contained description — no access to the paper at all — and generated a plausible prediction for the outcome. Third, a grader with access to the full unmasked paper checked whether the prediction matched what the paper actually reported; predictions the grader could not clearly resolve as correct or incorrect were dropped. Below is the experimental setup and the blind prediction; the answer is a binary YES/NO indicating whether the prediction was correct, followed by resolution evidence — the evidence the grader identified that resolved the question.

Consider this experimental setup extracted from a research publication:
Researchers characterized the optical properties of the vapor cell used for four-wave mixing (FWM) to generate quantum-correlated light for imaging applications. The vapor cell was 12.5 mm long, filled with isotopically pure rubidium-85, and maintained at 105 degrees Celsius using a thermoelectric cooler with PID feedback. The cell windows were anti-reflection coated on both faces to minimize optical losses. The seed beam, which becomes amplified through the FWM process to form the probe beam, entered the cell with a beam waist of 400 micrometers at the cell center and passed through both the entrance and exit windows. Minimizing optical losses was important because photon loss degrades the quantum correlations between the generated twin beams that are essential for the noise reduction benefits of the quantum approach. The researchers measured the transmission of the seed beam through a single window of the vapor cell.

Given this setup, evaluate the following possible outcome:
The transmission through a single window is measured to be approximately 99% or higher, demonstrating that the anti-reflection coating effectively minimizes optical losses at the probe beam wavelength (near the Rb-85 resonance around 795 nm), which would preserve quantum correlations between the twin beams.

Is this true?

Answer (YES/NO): NO